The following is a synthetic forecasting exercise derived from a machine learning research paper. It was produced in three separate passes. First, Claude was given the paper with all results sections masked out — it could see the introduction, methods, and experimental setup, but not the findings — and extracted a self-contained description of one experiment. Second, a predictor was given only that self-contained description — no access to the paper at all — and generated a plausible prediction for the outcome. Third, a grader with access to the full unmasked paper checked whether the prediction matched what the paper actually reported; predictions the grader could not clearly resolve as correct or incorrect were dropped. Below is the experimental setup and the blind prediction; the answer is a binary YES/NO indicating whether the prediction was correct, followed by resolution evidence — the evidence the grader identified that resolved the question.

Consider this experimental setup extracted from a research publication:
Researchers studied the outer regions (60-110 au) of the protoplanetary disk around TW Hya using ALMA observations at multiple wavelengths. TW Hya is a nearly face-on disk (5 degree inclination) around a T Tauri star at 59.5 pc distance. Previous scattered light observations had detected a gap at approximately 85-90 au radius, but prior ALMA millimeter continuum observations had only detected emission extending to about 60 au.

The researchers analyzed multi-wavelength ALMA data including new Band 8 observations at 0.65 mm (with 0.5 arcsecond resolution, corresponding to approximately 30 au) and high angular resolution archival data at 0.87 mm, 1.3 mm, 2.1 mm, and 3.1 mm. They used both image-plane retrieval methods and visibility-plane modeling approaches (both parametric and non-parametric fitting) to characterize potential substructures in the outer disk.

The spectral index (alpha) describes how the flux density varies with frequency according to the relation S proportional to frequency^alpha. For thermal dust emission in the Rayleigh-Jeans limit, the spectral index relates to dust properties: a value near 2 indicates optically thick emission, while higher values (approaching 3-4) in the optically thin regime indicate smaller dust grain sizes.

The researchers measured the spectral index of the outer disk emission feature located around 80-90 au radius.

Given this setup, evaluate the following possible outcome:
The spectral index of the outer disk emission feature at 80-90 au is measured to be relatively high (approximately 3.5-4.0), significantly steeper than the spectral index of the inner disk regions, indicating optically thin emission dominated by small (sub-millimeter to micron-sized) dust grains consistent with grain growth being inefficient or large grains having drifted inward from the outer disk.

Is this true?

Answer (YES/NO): YES